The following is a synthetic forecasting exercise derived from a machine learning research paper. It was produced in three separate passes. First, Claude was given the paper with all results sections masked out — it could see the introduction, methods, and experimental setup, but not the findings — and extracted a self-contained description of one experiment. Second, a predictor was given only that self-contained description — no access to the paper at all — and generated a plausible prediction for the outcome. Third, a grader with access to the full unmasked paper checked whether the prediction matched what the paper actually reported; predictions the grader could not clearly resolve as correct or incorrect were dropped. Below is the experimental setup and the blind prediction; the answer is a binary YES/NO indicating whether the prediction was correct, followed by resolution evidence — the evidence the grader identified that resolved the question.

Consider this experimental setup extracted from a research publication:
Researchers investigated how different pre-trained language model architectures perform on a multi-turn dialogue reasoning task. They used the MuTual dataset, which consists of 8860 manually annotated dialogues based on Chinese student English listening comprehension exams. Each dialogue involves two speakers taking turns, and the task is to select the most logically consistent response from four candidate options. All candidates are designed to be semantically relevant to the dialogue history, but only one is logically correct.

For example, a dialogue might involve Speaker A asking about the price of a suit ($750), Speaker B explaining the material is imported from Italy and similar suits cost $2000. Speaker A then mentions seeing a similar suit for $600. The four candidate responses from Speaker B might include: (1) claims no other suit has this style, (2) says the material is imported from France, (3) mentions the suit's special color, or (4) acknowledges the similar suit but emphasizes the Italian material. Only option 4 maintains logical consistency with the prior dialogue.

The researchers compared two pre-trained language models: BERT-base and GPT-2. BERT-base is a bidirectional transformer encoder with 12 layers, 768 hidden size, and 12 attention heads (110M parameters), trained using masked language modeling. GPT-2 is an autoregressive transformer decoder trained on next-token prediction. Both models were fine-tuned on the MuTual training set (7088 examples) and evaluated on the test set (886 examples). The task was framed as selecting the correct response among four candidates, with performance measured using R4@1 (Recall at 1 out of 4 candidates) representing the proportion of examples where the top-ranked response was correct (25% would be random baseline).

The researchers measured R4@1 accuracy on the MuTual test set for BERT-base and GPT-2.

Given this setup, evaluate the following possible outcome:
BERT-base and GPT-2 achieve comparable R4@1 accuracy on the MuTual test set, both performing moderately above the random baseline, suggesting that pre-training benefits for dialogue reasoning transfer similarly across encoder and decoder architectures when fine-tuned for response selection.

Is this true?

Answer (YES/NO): NO